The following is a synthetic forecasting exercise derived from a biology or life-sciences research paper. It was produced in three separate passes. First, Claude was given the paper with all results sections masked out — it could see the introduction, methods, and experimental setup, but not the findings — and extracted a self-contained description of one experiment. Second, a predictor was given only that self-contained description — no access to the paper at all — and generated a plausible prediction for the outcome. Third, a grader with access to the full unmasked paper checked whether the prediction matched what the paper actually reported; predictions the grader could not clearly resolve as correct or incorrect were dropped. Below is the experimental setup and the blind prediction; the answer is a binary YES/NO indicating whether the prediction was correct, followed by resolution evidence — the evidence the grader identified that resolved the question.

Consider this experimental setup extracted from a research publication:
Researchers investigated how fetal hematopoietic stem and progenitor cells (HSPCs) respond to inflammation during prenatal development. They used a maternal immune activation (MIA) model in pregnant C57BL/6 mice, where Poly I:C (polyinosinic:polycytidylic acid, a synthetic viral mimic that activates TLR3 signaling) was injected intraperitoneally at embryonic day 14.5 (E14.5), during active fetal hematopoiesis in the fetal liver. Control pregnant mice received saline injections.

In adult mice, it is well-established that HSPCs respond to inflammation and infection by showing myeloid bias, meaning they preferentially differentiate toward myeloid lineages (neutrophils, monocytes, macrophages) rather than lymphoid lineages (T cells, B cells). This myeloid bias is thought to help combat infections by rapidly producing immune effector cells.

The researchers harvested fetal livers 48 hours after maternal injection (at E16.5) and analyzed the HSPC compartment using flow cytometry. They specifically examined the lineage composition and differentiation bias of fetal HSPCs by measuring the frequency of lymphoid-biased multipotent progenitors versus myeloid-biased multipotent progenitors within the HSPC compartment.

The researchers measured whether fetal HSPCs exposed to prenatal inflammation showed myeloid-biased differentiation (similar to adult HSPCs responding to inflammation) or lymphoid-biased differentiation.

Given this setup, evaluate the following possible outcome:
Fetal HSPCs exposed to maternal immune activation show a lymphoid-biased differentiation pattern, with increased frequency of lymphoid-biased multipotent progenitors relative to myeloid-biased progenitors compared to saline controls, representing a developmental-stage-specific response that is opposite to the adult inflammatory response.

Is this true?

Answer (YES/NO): YES